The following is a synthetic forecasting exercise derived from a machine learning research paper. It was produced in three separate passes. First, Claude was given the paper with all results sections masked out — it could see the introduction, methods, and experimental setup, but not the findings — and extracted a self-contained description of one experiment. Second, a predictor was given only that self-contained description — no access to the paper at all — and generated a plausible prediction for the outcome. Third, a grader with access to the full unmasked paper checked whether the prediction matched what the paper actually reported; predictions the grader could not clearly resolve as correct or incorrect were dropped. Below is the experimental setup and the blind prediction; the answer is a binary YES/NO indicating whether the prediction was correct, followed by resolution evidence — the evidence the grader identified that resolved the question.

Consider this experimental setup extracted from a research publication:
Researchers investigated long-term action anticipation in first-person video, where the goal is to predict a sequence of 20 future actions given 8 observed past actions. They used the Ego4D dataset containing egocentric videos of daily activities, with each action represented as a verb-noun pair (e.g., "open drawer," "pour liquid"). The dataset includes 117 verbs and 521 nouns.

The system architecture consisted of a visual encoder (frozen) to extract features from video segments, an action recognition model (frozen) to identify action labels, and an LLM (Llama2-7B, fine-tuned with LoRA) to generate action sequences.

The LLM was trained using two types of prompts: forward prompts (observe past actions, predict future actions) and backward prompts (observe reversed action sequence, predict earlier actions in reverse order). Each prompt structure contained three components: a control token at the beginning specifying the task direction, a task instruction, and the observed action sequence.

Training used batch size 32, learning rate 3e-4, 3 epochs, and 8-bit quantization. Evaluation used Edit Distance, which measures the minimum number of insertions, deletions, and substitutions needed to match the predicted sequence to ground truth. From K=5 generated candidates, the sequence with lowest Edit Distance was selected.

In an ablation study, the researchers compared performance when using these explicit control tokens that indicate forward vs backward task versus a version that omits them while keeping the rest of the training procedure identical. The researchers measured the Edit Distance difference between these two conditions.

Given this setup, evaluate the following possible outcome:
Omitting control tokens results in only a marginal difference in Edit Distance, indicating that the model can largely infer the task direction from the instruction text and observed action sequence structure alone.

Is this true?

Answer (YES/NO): NO